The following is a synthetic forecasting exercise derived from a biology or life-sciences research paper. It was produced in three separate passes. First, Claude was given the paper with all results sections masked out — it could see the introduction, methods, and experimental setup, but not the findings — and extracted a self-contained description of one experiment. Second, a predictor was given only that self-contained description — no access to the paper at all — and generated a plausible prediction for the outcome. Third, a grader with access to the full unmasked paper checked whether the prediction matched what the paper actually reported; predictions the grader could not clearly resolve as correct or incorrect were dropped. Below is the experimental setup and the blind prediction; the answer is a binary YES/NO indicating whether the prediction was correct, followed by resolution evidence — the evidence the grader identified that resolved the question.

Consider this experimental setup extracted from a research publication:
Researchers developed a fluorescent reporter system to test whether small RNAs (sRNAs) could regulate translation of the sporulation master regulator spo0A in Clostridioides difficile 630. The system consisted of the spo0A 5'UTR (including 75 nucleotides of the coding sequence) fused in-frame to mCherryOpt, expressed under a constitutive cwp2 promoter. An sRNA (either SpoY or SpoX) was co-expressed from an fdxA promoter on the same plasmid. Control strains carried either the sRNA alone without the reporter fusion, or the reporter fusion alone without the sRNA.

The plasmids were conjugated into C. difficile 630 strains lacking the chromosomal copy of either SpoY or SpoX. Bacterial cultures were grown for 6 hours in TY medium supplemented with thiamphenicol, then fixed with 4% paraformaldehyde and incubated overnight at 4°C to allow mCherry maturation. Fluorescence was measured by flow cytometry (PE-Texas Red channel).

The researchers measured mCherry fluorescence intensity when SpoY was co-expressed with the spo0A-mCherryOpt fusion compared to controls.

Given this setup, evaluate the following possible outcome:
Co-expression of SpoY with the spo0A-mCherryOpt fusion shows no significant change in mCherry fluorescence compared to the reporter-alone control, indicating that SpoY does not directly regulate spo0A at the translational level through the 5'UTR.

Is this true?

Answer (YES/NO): NO